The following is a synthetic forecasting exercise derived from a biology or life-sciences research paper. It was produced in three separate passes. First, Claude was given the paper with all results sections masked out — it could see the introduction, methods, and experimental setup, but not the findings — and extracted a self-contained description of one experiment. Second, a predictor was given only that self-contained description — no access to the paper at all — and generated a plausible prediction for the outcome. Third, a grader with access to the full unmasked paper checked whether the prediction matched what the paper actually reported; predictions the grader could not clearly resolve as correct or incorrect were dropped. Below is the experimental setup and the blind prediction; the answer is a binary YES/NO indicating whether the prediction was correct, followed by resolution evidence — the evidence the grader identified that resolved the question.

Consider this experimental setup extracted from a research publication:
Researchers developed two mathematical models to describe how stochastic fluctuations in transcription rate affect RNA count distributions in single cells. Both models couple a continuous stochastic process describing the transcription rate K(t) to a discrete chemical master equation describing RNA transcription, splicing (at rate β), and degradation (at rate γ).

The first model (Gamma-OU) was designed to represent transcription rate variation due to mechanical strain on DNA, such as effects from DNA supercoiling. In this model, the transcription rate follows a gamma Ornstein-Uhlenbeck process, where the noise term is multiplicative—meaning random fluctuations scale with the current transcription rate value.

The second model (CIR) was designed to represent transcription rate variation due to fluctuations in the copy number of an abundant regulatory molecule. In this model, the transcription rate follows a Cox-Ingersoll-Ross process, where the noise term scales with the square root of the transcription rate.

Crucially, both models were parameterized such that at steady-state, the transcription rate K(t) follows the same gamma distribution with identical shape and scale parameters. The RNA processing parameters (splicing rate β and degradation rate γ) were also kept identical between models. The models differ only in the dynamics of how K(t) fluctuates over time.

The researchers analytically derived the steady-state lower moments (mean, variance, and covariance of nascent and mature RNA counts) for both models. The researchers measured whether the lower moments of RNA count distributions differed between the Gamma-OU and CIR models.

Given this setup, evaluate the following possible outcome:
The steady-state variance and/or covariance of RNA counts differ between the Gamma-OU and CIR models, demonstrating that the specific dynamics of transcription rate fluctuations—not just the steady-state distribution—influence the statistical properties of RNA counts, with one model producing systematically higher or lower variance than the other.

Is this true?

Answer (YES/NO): NO